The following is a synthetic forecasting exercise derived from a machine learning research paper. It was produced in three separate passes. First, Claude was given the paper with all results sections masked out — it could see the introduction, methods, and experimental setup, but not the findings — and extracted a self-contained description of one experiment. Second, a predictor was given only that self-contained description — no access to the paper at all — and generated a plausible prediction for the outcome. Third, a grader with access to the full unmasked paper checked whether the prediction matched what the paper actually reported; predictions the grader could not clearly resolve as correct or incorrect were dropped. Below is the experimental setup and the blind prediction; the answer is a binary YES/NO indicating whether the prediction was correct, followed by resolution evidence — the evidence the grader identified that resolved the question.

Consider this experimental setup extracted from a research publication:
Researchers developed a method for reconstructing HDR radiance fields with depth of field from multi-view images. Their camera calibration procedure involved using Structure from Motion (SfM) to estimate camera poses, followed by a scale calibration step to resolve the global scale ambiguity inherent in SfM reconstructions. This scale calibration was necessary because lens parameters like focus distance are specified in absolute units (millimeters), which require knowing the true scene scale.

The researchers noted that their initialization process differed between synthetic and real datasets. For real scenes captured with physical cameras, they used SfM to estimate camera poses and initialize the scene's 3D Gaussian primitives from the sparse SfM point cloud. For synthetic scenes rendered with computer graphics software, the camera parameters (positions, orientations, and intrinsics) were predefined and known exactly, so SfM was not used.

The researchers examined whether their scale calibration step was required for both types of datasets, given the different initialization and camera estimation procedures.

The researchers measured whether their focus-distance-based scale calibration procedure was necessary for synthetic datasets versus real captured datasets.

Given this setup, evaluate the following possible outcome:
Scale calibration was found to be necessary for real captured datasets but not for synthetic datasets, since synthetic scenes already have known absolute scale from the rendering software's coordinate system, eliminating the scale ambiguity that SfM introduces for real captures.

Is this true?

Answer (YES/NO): YES